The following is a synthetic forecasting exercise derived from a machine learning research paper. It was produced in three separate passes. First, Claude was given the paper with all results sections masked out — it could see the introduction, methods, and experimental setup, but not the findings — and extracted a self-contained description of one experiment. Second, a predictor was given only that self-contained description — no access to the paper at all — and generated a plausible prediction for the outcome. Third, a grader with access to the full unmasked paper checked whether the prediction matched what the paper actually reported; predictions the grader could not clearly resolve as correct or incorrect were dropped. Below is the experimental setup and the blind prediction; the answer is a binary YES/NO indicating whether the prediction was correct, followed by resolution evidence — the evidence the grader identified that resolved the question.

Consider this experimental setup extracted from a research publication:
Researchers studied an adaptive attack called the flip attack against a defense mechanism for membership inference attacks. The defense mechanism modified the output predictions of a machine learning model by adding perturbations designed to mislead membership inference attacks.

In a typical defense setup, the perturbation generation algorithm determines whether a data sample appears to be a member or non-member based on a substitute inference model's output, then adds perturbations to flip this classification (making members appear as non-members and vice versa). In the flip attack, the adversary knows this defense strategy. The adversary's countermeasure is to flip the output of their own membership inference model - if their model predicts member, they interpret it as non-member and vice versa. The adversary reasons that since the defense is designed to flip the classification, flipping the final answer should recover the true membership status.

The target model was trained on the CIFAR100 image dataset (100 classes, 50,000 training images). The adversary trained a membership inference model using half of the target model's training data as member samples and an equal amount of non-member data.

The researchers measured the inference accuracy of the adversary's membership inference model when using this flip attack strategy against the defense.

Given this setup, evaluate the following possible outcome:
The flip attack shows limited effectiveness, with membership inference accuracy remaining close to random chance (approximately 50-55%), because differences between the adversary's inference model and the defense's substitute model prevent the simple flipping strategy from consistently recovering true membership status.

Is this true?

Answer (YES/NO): NO